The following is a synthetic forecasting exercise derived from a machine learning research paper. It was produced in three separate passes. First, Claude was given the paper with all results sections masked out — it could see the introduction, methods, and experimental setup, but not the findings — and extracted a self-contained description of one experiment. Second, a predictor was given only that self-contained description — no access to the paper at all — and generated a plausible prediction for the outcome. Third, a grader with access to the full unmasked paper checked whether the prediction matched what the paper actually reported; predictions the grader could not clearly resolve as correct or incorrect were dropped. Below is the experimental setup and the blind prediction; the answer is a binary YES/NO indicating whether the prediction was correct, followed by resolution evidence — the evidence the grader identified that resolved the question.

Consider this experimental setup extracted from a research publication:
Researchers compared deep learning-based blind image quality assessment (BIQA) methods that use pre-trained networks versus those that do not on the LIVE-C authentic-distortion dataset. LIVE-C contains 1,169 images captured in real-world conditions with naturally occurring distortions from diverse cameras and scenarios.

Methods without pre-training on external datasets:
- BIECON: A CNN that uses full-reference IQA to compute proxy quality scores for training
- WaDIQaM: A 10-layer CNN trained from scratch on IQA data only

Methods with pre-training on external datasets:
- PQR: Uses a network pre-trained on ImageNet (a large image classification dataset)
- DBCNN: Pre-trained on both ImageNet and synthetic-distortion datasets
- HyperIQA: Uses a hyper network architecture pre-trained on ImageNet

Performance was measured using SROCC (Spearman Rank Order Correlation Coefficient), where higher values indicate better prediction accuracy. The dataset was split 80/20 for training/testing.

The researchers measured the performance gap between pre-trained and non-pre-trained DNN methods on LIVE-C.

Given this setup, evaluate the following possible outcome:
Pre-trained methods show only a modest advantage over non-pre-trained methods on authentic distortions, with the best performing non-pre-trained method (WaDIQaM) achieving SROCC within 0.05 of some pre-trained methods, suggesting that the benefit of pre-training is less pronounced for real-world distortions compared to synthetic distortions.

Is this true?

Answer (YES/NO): NO